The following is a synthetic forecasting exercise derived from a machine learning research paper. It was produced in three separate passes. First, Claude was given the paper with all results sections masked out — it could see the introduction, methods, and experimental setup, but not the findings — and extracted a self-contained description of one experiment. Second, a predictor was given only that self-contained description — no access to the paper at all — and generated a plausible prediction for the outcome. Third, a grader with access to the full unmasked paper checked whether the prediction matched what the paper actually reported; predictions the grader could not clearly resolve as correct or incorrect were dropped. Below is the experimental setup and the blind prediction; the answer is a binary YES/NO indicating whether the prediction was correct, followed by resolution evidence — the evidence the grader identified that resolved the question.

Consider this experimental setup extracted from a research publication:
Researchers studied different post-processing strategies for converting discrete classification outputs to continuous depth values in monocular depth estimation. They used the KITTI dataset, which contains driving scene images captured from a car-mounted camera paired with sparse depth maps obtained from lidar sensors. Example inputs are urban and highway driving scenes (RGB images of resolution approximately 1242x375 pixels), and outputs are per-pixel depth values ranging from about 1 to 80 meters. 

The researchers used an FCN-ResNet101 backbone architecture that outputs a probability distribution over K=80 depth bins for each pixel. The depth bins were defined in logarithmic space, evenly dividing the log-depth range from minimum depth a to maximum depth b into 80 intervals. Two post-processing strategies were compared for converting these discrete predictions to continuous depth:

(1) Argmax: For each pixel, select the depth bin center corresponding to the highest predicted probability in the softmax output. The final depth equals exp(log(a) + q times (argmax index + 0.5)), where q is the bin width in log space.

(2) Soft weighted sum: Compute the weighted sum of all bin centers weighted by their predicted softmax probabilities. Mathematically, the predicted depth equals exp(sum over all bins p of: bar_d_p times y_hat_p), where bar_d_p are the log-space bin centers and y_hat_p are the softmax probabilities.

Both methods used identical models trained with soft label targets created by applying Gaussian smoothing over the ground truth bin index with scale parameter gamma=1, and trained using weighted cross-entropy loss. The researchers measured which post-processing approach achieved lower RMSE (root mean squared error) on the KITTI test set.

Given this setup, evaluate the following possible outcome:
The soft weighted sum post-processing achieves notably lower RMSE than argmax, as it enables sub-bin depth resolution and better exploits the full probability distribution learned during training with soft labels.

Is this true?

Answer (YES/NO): NO